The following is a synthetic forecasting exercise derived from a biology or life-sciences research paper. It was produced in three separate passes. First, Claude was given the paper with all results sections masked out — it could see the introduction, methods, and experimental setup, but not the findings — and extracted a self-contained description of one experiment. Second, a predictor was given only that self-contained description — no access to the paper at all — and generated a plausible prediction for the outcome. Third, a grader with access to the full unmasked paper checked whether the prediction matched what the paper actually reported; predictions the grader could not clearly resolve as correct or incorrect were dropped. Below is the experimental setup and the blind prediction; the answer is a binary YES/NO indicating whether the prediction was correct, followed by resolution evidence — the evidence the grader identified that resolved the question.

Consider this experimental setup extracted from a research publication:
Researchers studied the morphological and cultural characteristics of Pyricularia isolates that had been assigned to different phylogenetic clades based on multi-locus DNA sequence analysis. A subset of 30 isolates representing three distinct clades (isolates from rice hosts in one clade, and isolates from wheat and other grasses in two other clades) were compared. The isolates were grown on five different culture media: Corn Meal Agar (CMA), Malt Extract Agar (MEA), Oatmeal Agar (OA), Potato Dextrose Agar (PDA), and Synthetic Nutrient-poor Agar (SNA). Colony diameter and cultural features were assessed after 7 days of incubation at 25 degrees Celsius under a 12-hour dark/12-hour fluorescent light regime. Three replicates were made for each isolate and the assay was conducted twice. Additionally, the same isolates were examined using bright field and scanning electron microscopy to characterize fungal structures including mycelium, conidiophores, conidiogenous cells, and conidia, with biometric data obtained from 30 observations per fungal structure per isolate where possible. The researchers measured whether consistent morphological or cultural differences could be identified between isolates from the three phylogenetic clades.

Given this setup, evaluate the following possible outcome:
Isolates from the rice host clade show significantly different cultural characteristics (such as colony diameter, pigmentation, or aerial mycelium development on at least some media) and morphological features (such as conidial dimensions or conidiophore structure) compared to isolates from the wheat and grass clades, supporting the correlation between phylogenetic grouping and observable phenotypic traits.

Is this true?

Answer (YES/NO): NO